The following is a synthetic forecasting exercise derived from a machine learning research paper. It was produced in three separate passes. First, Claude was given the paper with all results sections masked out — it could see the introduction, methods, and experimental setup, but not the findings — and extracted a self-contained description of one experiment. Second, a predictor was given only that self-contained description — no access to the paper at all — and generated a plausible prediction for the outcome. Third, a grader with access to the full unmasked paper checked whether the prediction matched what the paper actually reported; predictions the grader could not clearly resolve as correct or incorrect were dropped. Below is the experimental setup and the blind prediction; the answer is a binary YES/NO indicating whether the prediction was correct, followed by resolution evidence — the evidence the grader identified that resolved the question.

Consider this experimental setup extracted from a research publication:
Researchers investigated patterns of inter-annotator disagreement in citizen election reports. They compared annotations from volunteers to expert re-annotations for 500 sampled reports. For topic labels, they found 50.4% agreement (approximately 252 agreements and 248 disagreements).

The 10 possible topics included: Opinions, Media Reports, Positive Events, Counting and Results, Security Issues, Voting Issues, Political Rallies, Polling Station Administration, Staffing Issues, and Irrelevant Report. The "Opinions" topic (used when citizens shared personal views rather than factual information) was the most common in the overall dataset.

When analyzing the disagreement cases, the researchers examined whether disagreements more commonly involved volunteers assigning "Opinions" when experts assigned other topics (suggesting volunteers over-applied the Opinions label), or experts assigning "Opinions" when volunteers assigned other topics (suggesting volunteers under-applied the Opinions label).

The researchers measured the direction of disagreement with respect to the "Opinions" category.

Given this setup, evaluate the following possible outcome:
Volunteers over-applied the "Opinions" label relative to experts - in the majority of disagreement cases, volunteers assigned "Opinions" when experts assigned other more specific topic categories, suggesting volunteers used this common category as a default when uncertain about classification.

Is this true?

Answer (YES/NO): NO